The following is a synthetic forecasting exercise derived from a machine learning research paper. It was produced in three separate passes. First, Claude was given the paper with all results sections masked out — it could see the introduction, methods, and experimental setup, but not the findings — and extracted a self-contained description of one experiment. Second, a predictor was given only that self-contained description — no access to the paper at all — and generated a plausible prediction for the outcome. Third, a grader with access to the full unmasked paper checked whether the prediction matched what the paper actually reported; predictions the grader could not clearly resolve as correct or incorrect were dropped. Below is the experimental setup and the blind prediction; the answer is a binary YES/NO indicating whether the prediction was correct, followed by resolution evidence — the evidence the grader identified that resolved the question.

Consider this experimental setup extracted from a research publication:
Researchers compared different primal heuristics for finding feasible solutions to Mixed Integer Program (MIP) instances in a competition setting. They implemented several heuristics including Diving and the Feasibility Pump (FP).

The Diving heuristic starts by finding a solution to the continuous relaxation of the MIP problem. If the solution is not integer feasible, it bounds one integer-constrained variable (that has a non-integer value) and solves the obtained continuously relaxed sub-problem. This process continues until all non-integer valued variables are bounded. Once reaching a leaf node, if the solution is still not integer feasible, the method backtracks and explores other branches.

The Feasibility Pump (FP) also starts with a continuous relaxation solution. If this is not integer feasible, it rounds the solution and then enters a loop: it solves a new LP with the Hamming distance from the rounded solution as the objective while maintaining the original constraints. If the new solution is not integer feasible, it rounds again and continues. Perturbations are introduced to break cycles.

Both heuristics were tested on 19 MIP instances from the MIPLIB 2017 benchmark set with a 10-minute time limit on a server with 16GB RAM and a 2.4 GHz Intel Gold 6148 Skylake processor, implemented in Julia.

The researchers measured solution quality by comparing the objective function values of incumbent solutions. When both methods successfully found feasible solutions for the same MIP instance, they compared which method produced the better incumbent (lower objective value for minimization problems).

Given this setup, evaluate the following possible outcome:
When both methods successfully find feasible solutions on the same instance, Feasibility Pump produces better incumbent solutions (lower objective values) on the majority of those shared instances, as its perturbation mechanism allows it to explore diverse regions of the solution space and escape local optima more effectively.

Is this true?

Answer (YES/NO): NO